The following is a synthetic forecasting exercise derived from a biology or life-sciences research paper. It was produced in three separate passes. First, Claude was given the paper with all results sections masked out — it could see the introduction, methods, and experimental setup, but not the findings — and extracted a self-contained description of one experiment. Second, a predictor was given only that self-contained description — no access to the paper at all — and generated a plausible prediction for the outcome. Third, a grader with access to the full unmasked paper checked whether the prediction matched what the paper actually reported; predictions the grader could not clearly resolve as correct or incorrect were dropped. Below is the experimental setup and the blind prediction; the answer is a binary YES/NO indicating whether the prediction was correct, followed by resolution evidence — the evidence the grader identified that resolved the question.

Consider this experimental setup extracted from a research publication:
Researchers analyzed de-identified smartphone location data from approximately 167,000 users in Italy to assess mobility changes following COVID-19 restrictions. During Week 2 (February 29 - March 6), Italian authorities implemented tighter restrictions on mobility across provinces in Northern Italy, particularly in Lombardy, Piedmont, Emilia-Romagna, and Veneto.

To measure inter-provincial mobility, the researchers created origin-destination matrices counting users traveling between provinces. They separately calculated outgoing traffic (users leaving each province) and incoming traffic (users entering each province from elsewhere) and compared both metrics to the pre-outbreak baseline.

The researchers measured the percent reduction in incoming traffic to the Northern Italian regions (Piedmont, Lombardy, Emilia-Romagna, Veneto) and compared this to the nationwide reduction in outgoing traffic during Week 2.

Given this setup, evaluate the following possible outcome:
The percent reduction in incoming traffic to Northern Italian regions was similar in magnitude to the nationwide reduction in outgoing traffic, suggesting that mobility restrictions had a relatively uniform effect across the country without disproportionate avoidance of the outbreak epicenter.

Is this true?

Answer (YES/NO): NO